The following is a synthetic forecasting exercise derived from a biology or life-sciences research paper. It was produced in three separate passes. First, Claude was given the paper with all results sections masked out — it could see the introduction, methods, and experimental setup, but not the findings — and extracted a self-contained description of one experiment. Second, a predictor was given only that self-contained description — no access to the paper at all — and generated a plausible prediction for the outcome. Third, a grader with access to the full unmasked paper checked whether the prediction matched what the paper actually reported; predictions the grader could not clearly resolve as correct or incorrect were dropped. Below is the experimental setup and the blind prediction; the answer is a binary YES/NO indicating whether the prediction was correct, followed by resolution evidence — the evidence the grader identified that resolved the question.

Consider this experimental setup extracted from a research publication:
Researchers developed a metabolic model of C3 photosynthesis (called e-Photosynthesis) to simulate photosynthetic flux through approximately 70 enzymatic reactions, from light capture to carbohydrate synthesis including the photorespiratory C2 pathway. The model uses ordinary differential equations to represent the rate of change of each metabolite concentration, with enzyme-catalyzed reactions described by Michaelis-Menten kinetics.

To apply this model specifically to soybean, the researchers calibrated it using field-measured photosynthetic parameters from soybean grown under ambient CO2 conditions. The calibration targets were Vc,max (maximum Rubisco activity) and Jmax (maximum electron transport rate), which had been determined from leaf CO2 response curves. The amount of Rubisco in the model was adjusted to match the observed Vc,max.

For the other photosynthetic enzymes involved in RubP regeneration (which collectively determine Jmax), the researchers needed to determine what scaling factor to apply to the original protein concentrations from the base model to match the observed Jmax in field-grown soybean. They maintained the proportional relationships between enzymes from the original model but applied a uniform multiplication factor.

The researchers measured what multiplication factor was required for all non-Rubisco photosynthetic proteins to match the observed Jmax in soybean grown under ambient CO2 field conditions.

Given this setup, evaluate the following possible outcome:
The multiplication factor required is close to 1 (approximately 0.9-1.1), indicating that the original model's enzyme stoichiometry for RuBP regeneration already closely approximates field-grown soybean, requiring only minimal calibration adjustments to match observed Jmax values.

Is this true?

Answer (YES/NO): NO